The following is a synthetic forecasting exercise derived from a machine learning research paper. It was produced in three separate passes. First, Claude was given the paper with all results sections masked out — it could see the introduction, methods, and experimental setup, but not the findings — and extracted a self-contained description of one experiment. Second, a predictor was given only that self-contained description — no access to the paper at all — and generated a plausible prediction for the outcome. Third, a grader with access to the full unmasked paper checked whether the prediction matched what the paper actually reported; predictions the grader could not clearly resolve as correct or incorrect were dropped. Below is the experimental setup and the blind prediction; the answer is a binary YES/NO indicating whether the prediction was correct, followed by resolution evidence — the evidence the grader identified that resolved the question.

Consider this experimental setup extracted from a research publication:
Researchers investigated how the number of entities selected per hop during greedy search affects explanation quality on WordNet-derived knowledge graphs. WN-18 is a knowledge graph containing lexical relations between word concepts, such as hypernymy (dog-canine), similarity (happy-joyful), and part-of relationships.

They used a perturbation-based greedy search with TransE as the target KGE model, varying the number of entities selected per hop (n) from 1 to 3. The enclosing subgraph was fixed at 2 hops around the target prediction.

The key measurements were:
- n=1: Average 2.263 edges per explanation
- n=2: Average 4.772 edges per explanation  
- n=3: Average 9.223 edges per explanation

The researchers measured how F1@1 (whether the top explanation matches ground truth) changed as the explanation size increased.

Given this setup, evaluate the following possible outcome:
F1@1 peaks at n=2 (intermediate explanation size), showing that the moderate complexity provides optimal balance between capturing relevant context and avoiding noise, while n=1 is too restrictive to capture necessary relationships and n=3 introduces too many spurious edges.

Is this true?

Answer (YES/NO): YES